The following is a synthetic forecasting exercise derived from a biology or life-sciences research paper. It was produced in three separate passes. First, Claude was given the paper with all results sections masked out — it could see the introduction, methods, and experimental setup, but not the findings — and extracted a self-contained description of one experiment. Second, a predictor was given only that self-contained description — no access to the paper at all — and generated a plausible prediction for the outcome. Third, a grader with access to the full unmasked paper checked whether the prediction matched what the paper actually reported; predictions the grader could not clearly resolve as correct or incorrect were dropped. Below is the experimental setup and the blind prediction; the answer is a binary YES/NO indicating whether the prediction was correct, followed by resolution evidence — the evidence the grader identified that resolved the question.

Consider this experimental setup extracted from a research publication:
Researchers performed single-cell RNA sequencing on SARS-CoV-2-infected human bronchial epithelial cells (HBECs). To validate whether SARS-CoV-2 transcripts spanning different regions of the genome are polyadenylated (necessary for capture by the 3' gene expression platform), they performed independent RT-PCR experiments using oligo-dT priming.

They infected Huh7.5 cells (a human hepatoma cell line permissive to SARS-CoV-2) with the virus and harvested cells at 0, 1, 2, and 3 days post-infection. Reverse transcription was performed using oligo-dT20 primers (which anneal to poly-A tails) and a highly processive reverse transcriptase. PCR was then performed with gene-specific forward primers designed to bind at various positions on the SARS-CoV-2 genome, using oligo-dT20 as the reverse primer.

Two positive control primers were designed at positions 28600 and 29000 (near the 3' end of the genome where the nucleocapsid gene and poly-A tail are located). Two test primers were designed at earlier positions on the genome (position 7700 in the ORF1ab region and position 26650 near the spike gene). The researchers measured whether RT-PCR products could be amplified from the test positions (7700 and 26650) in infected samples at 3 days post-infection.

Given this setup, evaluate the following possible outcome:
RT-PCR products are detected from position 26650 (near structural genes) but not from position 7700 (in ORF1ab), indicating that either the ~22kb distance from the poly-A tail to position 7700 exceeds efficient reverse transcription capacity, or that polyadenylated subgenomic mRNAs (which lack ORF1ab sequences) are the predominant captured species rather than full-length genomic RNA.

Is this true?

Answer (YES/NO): NO